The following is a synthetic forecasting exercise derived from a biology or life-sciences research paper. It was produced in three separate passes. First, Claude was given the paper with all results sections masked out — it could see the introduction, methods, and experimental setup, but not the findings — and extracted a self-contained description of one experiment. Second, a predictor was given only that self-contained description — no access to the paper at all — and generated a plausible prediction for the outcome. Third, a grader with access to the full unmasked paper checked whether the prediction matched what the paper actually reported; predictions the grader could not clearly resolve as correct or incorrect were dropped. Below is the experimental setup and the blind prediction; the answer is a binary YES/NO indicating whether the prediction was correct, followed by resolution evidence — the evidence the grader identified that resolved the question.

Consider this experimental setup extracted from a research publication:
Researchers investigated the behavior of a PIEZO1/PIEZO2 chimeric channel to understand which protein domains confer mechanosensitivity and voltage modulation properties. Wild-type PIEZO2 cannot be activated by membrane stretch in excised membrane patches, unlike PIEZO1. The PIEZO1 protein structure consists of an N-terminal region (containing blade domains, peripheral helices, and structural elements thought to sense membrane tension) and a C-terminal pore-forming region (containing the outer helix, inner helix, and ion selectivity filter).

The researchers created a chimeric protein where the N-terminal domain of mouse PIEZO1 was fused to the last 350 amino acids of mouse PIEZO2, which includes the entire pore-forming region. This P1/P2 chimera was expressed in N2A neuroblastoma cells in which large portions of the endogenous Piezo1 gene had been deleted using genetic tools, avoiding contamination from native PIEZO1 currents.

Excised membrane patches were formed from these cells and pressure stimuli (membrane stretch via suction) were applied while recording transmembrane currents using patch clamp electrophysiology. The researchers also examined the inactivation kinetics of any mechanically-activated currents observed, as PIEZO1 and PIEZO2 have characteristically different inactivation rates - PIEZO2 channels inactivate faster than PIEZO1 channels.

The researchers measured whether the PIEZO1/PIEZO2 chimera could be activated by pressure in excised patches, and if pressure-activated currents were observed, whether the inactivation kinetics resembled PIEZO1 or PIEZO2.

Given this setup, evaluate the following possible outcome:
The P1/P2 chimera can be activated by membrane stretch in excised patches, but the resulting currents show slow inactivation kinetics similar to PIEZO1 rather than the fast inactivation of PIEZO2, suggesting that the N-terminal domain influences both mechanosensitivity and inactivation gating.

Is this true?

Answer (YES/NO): NO